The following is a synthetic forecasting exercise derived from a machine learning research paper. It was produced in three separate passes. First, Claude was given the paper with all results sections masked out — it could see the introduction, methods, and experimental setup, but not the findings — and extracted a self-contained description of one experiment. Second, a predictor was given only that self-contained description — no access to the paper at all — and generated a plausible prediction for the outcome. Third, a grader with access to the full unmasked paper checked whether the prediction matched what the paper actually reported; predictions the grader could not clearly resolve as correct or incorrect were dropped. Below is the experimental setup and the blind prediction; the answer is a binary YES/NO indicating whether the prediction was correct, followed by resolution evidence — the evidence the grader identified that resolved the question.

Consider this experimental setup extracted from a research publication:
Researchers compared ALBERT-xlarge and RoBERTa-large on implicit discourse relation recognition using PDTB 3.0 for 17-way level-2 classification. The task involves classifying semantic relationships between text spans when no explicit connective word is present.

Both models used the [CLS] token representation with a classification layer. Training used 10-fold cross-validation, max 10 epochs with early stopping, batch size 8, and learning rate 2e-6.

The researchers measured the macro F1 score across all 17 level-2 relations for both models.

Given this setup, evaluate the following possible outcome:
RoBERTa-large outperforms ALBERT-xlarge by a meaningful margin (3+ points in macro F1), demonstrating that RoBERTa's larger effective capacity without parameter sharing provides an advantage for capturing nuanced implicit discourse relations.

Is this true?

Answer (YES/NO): YES